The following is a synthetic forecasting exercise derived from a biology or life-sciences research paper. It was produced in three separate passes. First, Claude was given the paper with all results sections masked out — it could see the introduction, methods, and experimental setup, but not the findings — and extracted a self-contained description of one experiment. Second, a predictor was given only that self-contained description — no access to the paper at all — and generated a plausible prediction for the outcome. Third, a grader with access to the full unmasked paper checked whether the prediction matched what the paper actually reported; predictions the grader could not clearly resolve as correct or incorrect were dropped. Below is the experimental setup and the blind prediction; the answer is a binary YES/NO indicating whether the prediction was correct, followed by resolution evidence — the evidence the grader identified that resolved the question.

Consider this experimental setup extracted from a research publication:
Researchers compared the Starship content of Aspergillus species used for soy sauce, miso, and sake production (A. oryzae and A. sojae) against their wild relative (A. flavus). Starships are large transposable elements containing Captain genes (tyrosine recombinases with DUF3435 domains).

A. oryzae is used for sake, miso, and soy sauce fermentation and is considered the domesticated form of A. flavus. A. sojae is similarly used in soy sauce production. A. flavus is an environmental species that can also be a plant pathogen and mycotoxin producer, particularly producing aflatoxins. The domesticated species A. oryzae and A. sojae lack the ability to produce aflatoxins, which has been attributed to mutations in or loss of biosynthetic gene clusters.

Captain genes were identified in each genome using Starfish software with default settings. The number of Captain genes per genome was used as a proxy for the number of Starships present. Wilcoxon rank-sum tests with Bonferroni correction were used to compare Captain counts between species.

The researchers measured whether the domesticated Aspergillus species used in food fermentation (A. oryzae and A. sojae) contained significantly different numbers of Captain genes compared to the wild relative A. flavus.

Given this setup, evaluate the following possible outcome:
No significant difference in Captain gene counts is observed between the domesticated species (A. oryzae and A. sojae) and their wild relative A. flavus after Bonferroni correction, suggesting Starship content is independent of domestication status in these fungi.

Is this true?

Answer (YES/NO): NO